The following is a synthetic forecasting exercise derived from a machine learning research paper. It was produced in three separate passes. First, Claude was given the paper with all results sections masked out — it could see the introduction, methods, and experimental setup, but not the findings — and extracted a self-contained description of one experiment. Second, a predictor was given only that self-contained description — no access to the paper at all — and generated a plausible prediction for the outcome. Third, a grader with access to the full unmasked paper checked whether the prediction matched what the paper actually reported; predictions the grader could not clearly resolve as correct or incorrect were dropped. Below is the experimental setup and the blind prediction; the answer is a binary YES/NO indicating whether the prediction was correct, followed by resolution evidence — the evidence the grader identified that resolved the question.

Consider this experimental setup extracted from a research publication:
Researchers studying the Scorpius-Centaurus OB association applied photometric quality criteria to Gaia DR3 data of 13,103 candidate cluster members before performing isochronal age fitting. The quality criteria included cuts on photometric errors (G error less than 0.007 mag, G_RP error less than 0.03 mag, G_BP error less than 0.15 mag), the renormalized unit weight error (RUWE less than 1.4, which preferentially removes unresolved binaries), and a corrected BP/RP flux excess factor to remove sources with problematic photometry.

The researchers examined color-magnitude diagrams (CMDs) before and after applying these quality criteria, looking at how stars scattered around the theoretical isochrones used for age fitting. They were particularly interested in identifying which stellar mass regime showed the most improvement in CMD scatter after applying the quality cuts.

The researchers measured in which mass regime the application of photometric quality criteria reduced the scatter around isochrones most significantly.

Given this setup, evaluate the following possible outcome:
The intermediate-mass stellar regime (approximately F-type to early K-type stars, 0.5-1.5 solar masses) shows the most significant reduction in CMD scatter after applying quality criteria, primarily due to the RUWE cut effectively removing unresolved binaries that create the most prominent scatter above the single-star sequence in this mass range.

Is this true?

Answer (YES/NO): NO